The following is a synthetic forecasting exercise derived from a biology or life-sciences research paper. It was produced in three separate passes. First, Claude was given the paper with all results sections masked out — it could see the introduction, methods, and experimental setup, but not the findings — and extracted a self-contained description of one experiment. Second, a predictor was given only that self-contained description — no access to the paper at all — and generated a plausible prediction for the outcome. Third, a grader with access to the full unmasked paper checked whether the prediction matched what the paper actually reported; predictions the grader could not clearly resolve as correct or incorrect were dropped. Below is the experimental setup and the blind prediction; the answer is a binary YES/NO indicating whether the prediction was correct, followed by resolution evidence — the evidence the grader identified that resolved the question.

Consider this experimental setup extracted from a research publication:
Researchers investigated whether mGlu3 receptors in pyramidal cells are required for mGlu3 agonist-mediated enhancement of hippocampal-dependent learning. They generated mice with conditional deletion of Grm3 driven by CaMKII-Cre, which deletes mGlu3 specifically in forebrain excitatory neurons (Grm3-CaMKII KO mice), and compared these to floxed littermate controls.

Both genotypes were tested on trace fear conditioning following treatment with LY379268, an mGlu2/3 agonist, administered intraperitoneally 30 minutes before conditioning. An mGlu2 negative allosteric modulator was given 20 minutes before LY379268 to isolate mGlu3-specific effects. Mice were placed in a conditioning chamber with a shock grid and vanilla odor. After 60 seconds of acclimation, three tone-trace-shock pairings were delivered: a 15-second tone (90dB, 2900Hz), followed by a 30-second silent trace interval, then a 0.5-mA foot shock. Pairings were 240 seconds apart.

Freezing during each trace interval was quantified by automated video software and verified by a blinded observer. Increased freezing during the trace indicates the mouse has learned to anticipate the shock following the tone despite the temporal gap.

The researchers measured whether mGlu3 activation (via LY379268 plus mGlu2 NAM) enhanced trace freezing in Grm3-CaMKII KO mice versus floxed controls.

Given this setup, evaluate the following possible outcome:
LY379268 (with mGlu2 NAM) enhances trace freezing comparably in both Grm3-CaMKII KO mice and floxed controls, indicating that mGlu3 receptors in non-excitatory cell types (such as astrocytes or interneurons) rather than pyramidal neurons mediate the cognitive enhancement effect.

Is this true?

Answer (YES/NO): NO